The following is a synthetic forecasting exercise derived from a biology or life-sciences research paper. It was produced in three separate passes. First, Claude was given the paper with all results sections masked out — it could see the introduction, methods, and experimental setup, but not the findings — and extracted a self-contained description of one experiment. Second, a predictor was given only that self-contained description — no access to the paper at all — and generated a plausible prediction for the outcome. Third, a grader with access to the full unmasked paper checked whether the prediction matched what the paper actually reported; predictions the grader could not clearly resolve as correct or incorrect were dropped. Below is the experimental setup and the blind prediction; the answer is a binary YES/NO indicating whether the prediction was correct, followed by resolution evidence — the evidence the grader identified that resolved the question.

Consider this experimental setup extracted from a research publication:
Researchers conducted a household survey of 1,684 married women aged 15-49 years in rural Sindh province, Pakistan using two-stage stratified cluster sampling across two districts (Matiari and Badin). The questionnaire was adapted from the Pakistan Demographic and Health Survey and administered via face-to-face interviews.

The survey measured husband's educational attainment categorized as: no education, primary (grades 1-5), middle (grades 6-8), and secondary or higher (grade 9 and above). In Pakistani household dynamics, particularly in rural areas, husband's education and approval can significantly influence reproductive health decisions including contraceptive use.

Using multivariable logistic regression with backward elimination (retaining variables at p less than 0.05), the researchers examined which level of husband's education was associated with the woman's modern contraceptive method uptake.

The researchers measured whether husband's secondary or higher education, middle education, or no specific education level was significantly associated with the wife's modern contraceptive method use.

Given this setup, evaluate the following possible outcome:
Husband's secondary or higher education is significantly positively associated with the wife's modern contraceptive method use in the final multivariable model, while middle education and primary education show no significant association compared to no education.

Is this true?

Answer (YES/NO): NO